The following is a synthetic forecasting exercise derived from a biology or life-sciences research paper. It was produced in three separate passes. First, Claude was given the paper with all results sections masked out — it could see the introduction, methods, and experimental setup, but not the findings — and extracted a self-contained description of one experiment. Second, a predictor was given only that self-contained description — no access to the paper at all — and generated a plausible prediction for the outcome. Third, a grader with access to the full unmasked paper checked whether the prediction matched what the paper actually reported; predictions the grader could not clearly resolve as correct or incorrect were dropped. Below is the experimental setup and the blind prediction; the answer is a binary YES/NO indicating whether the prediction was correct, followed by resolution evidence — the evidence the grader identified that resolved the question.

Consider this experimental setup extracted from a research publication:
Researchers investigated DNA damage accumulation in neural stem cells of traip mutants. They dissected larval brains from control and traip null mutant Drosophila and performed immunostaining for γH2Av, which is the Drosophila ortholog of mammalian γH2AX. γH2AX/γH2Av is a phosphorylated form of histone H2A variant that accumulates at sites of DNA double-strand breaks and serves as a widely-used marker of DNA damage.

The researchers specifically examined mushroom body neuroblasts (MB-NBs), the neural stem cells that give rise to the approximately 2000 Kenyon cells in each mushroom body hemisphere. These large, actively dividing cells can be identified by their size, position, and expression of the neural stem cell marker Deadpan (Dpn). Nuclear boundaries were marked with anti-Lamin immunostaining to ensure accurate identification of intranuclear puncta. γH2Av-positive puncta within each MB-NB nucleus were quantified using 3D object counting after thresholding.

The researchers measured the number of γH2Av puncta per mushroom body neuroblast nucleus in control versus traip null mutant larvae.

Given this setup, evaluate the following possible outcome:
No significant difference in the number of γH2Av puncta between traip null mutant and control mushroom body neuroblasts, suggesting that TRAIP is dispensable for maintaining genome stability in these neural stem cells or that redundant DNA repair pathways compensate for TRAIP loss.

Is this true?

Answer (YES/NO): YES